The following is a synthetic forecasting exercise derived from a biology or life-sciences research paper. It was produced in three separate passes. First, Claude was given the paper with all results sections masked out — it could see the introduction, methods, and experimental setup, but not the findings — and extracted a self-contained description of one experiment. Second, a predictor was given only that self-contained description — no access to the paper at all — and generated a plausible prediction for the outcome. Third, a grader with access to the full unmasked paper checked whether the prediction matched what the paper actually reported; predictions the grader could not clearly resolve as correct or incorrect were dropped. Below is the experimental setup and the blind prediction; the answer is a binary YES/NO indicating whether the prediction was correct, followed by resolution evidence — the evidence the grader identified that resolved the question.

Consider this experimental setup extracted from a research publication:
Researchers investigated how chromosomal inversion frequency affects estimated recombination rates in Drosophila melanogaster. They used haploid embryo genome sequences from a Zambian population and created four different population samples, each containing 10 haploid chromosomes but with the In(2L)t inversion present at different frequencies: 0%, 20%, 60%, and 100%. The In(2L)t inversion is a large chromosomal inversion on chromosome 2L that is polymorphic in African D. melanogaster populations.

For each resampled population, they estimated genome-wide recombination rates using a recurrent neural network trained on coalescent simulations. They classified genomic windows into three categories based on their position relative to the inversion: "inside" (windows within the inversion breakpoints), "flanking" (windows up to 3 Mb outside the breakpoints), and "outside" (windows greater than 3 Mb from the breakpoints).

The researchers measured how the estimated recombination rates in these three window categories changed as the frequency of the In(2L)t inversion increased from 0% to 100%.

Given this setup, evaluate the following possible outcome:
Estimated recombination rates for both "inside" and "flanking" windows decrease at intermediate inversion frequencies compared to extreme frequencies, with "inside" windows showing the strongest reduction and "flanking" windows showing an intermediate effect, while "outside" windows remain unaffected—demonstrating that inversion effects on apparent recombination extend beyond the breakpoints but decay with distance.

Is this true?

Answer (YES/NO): NO